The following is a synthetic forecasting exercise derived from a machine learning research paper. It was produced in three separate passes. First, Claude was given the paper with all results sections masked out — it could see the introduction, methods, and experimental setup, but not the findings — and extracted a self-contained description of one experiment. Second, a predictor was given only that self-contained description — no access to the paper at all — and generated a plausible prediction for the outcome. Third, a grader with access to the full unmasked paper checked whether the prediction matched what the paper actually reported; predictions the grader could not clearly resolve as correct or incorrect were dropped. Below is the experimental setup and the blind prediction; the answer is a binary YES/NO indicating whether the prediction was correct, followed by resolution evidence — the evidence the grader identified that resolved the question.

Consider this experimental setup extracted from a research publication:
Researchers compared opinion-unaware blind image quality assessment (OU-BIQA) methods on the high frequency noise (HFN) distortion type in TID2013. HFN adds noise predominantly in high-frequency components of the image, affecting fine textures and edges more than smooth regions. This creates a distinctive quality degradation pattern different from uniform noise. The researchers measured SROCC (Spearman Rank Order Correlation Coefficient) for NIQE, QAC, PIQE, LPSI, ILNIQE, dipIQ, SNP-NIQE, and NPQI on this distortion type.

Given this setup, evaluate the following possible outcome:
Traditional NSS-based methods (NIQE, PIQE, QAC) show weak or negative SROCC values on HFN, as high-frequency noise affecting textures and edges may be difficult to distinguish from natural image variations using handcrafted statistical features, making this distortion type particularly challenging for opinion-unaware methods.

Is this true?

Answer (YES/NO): NO